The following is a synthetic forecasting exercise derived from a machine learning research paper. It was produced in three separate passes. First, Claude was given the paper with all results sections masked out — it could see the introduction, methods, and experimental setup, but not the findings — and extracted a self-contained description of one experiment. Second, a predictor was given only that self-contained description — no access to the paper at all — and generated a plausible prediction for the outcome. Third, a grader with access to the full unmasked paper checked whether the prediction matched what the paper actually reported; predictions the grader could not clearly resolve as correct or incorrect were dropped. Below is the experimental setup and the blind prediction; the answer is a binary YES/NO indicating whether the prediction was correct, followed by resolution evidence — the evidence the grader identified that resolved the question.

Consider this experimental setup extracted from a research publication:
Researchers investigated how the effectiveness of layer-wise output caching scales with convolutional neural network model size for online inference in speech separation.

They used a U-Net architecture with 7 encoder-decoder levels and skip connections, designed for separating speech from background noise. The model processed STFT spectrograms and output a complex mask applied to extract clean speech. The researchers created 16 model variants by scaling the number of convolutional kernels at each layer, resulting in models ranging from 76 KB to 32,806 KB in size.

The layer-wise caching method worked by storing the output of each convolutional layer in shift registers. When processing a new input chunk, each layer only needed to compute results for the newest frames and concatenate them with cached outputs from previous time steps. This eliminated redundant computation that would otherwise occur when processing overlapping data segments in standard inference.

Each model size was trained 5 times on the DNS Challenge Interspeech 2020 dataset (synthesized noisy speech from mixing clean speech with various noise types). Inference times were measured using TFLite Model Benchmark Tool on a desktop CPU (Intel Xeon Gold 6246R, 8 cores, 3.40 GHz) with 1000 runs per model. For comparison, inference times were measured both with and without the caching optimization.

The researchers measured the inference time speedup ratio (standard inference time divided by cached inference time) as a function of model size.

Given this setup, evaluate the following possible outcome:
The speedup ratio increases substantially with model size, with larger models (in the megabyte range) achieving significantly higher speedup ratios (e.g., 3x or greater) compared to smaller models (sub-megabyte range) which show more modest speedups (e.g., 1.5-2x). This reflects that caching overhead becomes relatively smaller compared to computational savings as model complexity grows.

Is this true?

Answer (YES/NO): NO